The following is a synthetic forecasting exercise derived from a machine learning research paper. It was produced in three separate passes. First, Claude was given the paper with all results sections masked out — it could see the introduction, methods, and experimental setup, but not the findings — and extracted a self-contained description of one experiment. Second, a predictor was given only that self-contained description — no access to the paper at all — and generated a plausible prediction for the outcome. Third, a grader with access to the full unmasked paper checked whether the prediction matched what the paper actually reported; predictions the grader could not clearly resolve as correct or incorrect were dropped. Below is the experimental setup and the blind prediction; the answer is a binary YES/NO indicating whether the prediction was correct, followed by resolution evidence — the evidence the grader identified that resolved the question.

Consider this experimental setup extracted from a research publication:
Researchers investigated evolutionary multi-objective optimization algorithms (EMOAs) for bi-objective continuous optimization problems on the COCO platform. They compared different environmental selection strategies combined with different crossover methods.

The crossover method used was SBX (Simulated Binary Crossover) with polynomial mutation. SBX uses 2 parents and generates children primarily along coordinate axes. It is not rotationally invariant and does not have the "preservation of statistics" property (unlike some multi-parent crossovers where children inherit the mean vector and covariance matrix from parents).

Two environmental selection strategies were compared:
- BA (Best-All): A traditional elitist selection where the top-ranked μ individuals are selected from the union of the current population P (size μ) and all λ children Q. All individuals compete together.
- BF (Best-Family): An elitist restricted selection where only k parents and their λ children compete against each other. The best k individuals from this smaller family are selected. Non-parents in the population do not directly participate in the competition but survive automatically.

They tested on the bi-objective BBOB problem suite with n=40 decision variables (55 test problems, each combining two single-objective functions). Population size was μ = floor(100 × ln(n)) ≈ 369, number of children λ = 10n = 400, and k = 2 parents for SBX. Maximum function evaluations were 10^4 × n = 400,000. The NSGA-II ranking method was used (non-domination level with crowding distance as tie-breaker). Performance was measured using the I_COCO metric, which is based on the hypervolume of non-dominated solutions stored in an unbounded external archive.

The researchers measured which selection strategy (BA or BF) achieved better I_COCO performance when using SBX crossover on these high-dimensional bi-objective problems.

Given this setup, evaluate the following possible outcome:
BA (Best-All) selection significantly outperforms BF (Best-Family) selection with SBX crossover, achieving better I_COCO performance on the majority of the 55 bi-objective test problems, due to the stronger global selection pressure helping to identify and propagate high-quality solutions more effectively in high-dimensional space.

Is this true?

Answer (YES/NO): YES